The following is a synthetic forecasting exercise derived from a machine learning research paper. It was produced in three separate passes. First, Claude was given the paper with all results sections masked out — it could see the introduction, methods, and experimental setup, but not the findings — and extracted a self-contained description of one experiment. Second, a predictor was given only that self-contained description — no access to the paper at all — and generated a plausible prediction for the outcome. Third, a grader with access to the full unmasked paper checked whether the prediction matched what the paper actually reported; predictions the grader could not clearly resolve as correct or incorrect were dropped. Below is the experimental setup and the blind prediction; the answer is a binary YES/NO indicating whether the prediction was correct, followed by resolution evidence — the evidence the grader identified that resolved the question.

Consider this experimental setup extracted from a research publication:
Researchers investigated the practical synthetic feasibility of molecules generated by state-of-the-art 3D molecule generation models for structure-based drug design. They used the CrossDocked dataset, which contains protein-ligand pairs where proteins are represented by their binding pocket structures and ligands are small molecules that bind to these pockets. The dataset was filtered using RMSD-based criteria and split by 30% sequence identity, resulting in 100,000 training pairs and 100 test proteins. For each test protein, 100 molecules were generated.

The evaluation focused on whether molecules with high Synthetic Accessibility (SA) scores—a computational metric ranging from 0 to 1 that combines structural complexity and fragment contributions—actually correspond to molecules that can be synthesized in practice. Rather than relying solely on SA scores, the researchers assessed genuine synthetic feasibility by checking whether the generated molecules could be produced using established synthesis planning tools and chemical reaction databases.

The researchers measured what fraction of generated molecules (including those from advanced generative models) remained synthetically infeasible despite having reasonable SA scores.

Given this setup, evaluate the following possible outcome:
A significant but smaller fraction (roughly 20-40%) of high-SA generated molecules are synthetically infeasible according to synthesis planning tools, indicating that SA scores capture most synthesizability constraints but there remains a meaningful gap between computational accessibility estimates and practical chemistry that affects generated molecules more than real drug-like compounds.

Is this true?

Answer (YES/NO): NO